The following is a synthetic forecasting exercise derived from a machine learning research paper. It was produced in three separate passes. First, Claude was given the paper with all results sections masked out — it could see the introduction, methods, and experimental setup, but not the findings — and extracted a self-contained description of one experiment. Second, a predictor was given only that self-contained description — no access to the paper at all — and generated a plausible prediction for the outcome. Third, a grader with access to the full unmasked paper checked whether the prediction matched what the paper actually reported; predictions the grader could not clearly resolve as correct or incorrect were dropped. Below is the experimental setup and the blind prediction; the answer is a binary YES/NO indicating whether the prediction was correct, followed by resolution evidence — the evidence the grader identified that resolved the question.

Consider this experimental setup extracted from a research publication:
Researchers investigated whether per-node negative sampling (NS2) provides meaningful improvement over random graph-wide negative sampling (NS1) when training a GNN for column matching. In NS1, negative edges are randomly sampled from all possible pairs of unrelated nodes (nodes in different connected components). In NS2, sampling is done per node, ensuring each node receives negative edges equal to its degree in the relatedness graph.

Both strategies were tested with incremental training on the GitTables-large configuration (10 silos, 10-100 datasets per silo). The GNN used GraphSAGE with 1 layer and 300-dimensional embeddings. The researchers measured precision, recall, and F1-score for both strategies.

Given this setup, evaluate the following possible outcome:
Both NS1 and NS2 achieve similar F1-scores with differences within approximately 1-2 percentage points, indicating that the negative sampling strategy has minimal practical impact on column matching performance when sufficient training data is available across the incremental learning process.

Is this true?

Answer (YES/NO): NO